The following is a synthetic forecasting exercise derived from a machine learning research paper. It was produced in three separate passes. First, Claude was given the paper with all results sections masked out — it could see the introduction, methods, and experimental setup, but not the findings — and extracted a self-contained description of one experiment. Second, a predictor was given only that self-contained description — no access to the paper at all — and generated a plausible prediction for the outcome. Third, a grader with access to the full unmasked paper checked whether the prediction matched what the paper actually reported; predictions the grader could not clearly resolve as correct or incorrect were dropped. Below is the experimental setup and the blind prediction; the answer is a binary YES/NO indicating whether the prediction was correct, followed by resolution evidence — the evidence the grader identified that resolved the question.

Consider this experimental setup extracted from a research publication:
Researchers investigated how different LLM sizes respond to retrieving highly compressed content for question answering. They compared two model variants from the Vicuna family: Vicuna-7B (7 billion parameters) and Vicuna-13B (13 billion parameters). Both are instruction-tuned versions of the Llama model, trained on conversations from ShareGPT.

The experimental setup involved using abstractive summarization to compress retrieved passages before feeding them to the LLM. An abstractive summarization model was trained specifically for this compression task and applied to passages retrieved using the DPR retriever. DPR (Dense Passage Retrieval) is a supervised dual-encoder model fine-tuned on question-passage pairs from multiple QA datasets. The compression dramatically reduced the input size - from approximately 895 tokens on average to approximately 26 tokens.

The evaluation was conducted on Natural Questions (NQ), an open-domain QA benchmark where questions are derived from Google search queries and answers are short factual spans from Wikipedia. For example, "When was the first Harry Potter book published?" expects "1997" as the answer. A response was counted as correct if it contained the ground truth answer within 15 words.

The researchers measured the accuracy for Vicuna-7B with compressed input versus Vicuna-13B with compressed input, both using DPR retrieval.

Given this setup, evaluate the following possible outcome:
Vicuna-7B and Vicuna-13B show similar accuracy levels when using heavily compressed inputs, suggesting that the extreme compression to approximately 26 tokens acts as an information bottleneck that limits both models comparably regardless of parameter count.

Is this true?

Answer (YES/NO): YES